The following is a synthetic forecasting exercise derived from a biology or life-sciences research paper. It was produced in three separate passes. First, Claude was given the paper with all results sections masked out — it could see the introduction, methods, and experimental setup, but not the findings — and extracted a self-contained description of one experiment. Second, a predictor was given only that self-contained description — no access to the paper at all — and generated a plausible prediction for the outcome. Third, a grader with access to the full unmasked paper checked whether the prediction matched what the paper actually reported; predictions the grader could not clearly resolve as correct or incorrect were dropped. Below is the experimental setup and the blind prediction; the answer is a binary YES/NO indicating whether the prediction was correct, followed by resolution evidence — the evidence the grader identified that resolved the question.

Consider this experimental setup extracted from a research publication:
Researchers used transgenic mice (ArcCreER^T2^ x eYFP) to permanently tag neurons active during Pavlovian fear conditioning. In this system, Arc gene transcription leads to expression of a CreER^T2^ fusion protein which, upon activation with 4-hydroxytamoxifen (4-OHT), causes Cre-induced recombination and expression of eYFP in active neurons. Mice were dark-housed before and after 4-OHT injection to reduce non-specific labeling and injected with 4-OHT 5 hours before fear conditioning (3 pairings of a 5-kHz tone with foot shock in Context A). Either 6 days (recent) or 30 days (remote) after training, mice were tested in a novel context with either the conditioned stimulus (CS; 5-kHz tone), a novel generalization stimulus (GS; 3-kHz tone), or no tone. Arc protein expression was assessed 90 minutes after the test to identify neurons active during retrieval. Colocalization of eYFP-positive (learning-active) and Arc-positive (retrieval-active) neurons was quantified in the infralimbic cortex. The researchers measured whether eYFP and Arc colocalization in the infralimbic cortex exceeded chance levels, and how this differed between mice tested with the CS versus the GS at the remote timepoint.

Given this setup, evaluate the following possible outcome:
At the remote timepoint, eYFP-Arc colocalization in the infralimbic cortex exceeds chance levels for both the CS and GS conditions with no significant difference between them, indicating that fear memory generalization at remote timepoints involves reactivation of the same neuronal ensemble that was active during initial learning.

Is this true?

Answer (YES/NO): NO